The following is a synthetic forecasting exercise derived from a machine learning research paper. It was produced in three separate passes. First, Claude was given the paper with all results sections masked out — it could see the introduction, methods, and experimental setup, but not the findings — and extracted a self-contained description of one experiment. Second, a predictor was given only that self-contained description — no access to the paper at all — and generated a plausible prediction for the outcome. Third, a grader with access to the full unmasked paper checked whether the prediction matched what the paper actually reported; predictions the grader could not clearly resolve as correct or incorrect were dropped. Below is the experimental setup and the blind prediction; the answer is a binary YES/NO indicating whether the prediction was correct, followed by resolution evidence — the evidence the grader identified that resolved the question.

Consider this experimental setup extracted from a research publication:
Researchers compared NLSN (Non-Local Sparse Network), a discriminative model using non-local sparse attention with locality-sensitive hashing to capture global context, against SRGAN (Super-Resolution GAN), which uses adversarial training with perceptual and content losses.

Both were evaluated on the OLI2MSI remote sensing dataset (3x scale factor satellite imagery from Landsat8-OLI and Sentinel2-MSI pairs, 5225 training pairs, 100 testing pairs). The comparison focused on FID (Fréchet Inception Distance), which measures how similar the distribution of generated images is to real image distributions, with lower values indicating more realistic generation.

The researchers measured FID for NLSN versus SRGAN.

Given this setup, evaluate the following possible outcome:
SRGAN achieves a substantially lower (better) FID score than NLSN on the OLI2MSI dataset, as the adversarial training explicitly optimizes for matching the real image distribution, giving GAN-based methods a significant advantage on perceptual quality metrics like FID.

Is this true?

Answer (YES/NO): NO